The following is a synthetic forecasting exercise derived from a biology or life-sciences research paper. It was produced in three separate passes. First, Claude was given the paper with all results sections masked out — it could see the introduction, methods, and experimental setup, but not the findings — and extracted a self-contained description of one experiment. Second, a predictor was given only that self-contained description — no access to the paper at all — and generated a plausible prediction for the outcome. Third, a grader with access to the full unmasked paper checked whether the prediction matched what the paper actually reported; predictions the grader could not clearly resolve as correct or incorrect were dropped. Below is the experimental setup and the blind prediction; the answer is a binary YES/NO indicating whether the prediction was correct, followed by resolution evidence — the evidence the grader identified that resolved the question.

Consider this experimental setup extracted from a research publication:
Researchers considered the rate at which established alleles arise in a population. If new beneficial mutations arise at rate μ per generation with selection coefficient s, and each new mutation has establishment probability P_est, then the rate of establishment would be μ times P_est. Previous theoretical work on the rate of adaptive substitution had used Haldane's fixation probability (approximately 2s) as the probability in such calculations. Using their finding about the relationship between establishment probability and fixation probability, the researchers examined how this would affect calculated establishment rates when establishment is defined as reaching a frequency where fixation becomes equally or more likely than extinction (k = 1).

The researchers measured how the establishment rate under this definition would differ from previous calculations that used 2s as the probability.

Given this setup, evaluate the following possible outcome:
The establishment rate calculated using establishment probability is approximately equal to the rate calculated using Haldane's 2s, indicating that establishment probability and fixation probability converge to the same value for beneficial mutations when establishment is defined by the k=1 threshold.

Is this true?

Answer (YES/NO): NO